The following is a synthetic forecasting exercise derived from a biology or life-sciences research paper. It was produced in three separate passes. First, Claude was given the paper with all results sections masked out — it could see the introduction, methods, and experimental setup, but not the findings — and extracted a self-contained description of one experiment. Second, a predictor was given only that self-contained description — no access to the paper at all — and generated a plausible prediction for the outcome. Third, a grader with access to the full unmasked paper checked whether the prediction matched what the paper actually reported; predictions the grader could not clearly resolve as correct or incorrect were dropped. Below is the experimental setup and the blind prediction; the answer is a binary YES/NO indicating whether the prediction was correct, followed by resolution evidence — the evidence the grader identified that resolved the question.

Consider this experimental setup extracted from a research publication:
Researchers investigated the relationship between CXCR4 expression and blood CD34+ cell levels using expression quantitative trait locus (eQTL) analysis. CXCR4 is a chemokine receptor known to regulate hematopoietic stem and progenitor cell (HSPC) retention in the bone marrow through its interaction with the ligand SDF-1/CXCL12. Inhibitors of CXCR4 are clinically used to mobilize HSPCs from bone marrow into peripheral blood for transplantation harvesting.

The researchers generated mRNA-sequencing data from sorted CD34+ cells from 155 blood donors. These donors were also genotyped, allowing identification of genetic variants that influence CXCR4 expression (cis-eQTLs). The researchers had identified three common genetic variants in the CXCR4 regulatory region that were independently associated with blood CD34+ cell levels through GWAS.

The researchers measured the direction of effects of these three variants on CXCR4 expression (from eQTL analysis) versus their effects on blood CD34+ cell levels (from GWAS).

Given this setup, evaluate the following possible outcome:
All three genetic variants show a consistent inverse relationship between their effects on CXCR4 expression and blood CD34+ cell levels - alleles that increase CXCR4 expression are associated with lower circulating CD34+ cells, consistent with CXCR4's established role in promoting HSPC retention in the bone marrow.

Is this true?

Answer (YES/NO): YES